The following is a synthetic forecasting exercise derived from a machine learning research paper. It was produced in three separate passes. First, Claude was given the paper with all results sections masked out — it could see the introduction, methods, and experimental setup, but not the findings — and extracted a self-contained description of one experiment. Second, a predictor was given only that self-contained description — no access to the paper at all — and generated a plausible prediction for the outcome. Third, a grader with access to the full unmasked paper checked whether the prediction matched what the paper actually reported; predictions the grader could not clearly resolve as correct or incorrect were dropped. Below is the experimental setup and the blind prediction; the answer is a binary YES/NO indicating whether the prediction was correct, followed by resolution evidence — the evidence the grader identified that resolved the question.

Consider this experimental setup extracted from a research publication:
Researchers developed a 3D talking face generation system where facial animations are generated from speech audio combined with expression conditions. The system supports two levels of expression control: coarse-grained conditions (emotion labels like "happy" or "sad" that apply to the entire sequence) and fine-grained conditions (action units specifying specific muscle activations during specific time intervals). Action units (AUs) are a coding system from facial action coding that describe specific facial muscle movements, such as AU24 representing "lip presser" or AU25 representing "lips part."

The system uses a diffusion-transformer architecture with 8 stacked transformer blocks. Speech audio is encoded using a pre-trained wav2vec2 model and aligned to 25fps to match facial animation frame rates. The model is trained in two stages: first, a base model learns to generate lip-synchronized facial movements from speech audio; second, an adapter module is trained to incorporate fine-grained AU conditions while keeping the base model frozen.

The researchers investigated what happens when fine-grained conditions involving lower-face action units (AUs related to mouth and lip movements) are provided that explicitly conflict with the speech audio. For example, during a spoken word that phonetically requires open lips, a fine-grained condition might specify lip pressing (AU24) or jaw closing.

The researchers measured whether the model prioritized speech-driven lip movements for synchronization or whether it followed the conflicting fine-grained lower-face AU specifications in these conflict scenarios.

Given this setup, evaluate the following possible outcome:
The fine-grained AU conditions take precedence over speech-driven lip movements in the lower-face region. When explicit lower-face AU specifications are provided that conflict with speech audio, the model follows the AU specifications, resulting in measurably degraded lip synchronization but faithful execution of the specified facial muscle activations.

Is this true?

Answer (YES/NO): YES